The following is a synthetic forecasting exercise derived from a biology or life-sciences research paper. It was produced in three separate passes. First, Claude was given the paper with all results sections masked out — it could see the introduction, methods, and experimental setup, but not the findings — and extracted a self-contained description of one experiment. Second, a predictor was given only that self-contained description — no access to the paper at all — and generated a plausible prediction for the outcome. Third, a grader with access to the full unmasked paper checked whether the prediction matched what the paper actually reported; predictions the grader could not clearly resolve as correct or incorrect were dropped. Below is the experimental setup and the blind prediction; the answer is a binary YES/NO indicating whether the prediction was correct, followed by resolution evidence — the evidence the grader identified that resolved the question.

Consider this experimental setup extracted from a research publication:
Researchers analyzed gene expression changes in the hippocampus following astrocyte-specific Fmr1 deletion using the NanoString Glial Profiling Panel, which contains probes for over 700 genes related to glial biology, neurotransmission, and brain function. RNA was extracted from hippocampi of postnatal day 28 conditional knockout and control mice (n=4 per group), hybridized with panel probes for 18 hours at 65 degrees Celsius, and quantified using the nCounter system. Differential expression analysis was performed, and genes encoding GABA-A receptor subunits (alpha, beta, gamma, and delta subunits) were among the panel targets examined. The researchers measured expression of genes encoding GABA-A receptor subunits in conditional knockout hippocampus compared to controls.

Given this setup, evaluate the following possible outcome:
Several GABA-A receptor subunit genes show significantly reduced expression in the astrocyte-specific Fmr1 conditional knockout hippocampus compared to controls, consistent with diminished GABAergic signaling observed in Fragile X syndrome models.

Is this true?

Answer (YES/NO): YES